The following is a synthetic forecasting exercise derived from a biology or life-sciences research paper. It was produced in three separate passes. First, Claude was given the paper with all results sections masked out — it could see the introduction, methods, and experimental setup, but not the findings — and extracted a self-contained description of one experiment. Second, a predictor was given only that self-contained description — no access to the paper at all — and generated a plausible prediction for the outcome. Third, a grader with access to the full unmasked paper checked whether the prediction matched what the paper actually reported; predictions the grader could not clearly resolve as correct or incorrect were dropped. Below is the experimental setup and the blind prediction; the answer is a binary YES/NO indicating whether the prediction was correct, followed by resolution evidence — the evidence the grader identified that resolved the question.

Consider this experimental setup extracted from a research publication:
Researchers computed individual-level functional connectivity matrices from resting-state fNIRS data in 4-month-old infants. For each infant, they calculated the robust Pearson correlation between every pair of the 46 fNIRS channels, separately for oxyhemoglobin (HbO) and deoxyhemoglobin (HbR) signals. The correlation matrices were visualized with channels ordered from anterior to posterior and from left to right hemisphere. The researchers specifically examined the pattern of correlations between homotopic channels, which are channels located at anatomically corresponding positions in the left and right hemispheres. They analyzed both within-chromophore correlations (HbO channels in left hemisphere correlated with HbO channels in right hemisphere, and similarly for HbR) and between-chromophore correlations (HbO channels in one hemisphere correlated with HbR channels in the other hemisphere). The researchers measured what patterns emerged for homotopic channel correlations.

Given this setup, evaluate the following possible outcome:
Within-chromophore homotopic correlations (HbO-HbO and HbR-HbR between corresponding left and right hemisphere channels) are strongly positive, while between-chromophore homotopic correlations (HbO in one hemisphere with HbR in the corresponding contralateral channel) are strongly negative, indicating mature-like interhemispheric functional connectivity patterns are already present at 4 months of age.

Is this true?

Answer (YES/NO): YES